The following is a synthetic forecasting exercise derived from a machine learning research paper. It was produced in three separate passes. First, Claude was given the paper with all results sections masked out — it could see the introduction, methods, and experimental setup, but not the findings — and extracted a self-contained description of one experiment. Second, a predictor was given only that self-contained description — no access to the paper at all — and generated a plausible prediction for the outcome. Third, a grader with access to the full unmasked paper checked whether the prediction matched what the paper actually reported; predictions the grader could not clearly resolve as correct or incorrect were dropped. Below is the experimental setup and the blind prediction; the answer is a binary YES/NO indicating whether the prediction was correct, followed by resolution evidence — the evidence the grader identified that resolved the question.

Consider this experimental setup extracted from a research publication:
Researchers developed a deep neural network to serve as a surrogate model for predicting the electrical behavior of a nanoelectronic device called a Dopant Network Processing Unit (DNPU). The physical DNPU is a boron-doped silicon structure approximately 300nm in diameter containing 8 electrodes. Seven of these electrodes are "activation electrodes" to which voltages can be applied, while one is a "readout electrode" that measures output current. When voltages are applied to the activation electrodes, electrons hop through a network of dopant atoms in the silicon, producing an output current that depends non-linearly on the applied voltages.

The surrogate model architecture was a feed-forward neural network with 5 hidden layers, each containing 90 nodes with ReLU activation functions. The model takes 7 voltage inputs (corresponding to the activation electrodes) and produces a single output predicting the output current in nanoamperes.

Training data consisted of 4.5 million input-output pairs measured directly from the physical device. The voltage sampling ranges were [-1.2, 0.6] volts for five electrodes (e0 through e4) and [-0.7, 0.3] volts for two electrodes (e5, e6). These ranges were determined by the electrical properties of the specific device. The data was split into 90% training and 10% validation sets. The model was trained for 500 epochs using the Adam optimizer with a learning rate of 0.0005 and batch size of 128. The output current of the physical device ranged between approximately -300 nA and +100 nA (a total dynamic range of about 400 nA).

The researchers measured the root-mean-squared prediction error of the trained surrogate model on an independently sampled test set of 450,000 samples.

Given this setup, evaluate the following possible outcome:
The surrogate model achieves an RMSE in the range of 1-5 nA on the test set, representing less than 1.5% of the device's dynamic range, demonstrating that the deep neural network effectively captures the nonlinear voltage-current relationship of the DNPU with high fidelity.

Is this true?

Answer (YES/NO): YES